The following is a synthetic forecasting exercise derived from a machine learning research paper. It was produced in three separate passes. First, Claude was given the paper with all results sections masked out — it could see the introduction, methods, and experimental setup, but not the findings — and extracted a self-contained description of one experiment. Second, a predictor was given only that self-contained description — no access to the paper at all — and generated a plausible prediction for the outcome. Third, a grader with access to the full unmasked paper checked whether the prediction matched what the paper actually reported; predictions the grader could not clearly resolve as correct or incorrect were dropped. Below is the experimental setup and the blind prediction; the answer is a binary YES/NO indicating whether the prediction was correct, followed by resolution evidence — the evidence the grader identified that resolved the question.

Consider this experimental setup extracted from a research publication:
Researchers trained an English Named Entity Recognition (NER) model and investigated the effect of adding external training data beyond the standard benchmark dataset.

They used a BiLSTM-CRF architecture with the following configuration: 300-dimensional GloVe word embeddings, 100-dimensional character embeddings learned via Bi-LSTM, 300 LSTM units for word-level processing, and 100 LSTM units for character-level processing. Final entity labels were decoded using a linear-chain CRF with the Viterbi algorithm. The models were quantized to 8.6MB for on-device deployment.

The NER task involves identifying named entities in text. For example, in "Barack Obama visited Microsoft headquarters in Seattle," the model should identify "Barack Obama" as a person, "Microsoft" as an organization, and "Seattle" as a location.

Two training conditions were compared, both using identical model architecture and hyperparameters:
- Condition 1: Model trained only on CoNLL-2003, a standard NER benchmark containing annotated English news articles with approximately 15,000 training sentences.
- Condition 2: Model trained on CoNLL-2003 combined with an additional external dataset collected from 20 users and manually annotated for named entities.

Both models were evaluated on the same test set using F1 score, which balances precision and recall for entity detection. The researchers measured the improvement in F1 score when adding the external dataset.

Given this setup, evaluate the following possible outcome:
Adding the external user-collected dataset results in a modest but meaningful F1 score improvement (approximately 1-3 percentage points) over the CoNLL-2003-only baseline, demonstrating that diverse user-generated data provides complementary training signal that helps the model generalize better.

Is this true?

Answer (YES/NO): NO